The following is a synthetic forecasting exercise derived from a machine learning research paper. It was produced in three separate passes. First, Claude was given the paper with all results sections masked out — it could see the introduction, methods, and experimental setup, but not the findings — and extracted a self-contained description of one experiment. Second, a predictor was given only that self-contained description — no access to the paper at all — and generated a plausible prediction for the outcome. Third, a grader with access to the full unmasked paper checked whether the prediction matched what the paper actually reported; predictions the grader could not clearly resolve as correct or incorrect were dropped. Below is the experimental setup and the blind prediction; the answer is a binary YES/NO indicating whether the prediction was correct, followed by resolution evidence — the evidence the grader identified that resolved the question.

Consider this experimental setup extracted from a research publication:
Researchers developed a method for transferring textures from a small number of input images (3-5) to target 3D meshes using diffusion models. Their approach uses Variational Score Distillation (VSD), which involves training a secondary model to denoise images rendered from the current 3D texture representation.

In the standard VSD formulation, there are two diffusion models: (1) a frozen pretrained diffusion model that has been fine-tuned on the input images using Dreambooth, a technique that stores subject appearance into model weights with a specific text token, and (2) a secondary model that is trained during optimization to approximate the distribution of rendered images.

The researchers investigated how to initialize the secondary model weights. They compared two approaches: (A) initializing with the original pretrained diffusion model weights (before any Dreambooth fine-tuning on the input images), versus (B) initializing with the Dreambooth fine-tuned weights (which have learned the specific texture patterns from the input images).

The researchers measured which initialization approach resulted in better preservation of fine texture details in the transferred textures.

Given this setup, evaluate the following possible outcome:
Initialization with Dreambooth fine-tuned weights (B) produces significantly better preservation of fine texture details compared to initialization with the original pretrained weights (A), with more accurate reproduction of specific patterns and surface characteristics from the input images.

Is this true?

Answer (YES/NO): NO